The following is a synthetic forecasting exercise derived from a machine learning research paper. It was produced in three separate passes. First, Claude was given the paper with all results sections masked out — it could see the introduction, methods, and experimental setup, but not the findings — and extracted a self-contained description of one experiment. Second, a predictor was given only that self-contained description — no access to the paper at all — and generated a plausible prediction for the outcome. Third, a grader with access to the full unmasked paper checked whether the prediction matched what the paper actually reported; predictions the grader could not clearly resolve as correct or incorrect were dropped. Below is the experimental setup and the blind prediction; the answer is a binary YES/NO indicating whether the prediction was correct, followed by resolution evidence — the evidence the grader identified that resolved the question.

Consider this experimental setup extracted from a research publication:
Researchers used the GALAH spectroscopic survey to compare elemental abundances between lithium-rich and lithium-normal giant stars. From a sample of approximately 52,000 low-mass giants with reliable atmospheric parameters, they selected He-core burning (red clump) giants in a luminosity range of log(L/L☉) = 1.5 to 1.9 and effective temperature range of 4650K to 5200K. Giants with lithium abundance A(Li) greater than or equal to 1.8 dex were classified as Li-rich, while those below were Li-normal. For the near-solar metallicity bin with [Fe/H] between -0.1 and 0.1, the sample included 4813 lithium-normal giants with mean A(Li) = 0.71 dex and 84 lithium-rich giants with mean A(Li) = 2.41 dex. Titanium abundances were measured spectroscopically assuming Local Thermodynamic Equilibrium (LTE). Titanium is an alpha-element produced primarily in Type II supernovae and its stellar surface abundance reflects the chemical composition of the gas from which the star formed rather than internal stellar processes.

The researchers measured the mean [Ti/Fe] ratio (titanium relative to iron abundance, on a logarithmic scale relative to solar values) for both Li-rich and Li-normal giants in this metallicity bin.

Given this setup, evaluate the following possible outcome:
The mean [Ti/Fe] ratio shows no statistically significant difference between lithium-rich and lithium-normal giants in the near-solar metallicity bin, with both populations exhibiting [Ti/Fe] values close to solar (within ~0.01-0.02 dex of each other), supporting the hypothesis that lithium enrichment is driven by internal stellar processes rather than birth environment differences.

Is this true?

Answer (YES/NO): YES